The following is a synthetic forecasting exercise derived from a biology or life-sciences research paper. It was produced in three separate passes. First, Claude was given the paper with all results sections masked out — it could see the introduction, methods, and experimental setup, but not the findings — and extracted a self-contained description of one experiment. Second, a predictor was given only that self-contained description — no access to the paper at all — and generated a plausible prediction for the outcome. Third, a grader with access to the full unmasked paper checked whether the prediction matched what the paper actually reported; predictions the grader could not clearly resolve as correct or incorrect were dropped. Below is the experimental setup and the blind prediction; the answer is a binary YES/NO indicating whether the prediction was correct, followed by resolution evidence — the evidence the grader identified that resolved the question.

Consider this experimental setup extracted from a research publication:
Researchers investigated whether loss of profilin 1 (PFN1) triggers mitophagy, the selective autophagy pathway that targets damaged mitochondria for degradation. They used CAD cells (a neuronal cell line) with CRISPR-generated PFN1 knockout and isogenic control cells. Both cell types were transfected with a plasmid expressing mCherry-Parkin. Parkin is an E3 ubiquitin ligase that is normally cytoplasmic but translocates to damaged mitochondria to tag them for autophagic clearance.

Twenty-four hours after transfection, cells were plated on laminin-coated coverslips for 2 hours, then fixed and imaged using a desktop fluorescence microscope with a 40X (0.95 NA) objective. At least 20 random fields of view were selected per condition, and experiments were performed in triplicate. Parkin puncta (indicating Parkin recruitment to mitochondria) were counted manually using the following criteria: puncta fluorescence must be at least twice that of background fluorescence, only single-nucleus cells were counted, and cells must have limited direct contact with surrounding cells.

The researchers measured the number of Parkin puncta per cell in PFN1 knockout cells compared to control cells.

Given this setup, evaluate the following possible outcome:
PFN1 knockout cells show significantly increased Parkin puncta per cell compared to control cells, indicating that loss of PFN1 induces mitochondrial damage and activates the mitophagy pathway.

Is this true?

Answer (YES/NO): YES